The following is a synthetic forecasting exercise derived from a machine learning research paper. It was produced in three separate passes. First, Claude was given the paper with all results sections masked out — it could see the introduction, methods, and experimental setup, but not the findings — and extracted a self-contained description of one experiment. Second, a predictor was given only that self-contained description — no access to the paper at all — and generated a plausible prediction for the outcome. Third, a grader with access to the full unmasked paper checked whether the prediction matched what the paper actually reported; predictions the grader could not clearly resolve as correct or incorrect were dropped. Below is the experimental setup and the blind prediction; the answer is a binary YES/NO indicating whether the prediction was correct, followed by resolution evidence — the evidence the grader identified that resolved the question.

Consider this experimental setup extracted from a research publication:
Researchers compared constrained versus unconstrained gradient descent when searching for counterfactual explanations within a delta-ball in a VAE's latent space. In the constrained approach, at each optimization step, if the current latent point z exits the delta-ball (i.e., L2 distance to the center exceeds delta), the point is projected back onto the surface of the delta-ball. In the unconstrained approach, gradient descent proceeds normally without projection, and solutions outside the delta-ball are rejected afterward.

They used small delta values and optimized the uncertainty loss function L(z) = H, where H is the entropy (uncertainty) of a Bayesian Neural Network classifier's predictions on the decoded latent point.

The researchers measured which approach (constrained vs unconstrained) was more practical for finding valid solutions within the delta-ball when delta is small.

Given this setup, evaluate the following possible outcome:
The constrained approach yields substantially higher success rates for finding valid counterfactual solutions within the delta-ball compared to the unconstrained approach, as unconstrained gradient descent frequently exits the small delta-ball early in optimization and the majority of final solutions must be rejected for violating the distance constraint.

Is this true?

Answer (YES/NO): YES